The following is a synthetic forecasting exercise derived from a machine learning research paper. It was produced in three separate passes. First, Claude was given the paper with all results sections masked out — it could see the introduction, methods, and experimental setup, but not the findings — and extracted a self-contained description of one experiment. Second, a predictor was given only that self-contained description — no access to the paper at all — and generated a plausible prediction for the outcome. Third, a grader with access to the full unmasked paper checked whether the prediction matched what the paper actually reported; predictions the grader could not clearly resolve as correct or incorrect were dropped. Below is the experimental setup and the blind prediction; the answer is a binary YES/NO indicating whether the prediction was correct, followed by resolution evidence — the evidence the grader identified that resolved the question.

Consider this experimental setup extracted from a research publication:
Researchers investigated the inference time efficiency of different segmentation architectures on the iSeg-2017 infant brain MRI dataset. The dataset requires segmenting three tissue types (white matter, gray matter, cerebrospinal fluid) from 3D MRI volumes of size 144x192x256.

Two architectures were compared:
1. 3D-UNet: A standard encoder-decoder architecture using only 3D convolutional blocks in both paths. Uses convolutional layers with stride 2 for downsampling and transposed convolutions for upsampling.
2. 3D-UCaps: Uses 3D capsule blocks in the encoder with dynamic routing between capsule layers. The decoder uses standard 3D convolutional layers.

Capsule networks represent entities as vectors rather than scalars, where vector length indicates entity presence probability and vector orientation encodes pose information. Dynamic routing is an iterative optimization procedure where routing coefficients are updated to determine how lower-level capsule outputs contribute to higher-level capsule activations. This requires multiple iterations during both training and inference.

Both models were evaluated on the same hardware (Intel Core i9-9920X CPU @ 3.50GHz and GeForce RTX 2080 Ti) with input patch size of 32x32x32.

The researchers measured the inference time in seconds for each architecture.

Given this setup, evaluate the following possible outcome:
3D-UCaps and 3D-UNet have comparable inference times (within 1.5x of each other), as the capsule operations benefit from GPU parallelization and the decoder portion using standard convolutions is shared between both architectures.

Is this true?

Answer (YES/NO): NO